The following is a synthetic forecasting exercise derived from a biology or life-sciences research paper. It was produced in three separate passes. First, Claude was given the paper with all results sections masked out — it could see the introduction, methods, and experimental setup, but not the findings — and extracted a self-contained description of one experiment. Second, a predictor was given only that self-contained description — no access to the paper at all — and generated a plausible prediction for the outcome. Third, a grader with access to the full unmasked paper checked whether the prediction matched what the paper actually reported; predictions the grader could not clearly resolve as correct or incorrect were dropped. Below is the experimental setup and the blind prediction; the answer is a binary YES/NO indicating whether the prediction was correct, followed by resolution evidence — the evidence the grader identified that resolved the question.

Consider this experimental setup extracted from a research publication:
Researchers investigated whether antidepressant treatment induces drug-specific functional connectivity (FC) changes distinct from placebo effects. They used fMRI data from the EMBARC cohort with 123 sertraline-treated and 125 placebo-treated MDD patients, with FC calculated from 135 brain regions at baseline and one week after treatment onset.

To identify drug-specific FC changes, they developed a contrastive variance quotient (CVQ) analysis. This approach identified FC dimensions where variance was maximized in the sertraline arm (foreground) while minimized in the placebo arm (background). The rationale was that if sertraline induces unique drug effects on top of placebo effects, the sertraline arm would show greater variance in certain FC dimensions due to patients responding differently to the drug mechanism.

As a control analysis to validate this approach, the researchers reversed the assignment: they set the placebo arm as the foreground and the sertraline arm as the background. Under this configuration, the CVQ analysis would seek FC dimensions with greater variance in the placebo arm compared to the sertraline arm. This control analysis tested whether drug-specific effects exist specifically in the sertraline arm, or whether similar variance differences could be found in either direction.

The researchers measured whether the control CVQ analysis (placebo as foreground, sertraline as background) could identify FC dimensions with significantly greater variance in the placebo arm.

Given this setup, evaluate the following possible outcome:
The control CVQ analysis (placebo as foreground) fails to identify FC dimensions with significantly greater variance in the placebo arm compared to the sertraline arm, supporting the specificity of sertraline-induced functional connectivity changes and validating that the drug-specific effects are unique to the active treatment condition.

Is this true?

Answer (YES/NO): YES